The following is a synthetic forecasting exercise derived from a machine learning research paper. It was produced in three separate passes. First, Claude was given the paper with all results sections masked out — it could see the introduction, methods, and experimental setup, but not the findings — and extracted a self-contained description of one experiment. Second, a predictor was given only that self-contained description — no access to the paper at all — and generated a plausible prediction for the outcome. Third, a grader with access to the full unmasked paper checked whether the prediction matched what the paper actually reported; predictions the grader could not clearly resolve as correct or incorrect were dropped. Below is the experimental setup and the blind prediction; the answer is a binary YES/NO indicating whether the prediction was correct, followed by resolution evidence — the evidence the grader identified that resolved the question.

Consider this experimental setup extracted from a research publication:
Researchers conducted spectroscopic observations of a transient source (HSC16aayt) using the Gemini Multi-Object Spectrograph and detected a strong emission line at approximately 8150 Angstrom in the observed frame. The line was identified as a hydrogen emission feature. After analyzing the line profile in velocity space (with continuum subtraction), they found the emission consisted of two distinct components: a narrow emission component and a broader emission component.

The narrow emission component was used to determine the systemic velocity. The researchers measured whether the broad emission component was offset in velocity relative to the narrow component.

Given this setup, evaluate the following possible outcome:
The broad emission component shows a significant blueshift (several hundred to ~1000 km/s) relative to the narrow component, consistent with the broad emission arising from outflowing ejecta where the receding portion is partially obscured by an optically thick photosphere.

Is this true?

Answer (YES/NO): YES